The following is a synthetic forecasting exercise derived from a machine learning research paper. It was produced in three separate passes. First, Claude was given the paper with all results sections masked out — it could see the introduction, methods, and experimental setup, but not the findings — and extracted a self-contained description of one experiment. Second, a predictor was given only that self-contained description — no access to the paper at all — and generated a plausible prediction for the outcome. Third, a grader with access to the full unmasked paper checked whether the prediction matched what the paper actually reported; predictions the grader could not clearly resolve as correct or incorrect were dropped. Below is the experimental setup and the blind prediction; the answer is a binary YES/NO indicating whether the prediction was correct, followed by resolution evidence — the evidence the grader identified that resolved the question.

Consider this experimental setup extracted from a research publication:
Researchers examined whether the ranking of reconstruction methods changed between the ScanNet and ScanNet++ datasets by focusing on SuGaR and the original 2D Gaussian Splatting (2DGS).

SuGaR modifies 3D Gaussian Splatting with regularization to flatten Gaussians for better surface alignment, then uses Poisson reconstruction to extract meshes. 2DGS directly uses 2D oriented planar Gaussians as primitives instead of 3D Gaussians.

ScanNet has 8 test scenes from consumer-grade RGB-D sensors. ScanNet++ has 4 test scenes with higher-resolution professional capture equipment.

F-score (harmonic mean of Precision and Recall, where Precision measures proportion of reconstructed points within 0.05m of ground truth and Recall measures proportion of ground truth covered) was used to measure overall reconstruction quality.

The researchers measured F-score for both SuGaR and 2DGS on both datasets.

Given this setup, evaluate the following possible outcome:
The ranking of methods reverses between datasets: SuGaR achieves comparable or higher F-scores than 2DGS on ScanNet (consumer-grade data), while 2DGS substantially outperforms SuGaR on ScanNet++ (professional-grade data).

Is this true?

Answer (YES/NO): NO